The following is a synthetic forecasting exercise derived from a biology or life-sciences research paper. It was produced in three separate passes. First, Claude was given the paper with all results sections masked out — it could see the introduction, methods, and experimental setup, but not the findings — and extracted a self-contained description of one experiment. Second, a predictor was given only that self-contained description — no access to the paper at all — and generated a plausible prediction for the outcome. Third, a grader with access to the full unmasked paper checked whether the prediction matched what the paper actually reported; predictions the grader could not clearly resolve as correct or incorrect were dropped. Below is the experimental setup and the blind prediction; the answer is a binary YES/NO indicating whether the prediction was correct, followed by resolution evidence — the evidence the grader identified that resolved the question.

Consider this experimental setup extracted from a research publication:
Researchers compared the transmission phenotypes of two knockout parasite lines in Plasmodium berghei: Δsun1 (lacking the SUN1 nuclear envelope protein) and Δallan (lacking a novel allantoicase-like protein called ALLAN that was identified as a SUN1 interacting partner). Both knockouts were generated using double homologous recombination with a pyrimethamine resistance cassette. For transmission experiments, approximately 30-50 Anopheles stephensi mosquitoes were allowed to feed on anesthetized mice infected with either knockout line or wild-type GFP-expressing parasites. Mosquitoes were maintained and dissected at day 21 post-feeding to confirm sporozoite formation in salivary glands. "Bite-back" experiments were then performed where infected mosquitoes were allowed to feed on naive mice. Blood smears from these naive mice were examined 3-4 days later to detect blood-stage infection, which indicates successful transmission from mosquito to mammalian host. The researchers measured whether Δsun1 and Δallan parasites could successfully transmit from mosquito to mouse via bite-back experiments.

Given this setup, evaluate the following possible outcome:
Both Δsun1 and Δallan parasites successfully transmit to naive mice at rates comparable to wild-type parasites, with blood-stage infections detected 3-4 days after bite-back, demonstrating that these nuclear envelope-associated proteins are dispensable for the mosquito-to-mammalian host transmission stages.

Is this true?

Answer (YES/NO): NO